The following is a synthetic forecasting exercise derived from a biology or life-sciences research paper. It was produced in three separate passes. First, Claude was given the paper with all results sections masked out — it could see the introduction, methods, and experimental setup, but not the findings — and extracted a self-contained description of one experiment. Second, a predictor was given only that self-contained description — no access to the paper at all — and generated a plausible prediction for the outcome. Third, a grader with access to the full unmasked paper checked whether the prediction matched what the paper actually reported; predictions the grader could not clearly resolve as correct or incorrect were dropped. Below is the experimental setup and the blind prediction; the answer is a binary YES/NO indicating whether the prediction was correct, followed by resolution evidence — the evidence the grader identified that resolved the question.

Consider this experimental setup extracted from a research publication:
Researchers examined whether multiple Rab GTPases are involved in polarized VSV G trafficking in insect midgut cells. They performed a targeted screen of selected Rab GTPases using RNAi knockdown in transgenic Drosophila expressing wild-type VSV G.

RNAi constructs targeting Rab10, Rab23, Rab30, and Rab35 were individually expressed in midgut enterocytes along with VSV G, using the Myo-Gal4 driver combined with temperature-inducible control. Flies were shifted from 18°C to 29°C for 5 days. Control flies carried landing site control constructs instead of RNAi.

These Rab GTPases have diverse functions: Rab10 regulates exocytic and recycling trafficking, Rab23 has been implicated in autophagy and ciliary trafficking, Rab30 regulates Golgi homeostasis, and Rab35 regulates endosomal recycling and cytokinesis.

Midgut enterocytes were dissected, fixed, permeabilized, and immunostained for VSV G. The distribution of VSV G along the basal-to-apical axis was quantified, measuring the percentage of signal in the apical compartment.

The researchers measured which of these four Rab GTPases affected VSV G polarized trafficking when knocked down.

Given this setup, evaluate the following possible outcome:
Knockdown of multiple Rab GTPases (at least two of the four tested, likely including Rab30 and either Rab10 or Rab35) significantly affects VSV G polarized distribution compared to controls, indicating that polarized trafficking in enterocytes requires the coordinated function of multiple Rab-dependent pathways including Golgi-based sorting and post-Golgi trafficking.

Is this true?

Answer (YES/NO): YES